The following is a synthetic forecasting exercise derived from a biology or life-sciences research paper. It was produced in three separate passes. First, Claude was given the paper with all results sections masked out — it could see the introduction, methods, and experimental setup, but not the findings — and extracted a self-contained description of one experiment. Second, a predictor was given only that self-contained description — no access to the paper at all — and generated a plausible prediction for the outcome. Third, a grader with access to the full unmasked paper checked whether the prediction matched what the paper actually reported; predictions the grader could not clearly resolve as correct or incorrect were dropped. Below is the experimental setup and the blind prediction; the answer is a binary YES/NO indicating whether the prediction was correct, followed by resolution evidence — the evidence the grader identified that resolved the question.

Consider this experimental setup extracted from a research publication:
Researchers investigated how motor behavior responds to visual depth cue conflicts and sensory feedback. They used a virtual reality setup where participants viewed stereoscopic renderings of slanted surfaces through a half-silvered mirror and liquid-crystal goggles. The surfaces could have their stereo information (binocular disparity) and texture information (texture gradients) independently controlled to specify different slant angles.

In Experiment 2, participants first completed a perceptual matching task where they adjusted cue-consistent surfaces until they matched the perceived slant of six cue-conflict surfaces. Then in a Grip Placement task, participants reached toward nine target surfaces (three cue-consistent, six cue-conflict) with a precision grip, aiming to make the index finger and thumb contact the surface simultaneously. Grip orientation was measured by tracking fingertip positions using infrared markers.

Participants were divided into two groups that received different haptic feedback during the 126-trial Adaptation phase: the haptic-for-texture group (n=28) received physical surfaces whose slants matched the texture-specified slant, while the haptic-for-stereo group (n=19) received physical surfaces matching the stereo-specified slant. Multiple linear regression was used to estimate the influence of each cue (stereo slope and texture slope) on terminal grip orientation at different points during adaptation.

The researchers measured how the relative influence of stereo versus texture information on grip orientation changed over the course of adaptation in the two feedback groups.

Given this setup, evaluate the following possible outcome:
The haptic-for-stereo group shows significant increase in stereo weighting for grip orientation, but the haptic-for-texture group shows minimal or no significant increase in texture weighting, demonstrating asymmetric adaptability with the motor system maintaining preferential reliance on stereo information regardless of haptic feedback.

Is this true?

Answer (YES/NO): NO